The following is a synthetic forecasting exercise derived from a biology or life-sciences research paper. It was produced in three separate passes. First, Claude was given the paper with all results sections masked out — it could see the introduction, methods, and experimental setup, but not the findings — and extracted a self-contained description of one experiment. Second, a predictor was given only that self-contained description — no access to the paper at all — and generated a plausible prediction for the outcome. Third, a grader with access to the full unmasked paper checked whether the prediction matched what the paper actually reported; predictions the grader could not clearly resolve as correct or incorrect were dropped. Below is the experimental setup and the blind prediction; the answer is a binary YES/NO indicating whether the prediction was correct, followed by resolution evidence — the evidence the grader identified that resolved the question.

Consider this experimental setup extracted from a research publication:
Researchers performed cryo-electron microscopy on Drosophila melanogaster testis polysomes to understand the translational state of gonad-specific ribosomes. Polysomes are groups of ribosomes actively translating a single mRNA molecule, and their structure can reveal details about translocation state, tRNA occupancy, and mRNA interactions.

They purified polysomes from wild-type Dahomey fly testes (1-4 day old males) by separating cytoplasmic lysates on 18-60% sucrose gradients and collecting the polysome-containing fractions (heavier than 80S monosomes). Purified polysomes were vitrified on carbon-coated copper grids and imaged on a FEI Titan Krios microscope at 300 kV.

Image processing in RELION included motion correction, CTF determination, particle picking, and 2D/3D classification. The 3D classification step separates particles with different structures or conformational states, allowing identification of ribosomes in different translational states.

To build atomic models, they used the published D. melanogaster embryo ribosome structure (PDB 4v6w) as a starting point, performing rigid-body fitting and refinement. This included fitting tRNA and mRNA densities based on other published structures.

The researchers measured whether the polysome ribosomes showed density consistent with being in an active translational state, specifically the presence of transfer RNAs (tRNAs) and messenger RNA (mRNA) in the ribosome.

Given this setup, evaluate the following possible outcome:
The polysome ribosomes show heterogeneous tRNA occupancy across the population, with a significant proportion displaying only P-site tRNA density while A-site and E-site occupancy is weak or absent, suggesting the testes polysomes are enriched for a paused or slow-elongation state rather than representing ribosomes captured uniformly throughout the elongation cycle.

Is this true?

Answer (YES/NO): NO